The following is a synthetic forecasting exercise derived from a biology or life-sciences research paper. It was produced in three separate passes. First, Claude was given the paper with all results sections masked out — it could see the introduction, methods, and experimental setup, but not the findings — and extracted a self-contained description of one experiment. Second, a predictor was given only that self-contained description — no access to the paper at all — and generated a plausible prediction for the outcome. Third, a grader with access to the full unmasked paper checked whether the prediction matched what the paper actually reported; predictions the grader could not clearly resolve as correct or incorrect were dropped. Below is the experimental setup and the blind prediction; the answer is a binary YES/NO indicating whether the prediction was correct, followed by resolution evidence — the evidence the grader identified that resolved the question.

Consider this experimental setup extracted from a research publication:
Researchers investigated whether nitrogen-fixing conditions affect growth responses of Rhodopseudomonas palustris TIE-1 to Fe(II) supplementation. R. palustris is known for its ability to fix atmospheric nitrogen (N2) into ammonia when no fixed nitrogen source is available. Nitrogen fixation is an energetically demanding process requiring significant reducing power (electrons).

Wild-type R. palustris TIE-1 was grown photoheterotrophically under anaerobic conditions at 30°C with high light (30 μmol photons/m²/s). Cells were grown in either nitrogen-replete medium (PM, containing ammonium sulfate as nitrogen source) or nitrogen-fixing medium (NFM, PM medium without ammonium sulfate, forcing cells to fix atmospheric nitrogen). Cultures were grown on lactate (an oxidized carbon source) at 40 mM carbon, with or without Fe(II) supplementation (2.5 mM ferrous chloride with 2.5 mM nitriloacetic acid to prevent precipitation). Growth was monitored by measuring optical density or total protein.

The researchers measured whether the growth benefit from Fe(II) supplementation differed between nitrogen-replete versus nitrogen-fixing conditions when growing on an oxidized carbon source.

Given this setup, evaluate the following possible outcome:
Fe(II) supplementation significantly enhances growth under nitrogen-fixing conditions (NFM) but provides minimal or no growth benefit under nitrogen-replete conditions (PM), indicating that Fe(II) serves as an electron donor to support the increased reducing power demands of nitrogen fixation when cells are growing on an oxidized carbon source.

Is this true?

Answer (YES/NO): YES